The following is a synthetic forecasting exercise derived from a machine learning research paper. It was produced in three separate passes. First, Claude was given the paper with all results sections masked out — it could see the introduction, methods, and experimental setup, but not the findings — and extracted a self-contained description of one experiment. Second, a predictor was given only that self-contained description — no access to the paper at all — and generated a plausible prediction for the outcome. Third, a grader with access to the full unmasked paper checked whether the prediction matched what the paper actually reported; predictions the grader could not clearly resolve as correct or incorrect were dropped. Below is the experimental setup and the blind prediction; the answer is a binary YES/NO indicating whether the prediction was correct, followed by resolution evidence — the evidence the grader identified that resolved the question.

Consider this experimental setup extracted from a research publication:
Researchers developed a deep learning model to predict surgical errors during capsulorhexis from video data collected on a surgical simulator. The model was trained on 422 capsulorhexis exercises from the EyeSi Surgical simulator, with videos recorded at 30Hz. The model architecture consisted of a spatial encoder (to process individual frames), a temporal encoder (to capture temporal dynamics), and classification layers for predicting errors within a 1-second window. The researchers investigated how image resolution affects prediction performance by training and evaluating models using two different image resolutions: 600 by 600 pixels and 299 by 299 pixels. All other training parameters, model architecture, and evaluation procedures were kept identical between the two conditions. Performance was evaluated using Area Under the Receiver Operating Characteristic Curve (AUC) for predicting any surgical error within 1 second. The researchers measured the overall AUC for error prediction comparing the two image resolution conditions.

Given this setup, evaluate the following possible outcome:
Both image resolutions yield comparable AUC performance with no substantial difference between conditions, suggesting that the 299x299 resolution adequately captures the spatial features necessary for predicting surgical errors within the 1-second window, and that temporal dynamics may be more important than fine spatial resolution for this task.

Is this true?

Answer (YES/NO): NO